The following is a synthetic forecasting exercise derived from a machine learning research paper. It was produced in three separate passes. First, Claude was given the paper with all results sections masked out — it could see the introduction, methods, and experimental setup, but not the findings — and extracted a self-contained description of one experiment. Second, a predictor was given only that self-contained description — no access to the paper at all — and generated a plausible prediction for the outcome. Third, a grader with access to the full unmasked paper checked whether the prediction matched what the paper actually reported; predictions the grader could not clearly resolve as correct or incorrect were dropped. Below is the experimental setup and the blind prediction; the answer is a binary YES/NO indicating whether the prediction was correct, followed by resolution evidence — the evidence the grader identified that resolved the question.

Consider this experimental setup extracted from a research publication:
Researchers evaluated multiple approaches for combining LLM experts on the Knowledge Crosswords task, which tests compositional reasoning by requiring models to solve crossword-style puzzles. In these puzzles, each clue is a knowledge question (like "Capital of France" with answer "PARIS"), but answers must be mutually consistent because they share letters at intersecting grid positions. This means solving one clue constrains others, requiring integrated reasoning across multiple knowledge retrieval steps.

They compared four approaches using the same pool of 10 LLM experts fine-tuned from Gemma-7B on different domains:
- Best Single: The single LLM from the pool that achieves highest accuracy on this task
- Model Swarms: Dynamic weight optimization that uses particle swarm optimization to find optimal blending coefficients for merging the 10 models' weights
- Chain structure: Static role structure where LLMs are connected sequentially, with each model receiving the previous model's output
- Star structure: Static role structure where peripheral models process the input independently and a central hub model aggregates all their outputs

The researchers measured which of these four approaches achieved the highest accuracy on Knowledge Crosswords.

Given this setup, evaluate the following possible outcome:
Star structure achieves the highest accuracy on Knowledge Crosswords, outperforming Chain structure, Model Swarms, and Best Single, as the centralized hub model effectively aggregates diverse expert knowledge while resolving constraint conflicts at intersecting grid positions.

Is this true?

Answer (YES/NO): NO